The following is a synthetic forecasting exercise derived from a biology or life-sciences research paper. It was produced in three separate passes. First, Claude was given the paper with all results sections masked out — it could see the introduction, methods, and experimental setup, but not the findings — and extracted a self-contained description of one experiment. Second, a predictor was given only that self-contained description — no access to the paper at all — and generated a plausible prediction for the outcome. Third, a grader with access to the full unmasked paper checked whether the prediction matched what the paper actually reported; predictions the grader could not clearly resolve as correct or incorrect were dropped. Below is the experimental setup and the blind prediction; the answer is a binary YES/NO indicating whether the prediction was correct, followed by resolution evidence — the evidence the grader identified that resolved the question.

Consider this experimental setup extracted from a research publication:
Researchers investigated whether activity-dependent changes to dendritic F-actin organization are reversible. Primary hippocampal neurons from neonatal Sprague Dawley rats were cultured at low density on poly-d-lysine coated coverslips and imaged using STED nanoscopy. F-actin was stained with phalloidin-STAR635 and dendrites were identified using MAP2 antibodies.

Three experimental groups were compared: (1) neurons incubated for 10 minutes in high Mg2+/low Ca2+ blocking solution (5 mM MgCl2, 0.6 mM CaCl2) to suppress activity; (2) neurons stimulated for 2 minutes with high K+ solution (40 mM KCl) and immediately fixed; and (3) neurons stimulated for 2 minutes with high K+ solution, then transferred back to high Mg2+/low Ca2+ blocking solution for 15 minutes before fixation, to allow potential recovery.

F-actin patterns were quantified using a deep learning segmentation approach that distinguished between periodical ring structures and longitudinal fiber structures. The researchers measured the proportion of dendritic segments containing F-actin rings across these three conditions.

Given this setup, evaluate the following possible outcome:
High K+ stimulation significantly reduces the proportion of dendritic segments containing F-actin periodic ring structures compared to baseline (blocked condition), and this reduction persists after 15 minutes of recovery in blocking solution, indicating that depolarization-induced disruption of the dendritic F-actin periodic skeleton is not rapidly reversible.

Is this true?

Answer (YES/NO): NO